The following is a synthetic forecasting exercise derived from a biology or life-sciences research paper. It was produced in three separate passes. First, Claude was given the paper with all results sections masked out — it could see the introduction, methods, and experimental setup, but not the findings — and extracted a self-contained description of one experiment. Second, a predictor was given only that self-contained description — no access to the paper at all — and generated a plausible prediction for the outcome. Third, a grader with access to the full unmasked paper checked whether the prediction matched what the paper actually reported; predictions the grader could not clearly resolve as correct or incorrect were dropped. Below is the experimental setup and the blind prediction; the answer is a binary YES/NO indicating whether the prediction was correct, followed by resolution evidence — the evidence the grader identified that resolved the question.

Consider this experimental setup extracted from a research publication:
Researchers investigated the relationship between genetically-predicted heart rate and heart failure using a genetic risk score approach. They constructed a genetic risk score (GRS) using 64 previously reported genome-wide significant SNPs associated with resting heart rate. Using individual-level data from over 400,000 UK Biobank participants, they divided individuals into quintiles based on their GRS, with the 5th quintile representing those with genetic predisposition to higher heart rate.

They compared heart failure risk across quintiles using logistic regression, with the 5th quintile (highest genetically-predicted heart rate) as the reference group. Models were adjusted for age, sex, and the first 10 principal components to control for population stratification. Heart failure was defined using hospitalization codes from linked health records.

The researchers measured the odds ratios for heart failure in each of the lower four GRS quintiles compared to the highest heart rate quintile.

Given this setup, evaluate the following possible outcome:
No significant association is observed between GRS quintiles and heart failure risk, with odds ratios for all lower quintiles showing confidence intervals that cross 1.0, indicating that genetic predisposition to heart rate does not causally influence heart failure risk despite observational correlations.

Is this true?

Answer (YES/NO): YES